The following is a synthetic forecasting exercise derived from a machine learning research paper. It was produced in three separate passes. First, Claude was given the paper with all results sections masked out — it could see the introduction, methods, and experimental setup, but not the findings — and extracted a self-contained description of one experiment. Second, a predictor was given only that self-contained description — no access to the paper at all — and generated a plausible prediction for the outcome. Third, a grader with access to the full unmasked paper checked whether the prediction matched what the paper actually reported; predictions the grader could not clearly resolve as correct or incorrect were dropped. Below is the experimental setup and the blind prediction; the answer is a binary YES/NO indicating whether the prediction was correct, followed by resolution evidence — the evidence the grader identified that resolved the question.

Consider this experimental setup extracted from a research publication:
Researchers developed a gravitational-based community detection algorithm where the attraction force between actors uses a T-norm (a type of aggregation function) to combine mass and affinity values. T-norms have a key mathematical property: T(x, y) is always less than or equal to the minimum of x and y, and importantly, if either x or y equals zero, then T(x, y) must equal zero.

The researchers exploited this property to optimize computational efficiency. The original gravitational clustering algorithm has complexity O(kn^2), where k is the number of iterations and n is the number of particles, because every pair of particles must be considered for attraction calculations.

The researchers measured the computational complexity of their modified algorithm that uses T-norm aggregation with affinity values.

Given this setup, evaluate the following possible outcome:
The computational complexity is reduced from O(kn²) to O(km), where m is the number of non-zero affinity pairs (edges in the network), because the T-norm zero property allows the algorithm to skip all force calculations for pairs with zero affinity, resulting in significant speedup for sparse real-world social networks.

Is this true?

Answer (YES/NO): YES